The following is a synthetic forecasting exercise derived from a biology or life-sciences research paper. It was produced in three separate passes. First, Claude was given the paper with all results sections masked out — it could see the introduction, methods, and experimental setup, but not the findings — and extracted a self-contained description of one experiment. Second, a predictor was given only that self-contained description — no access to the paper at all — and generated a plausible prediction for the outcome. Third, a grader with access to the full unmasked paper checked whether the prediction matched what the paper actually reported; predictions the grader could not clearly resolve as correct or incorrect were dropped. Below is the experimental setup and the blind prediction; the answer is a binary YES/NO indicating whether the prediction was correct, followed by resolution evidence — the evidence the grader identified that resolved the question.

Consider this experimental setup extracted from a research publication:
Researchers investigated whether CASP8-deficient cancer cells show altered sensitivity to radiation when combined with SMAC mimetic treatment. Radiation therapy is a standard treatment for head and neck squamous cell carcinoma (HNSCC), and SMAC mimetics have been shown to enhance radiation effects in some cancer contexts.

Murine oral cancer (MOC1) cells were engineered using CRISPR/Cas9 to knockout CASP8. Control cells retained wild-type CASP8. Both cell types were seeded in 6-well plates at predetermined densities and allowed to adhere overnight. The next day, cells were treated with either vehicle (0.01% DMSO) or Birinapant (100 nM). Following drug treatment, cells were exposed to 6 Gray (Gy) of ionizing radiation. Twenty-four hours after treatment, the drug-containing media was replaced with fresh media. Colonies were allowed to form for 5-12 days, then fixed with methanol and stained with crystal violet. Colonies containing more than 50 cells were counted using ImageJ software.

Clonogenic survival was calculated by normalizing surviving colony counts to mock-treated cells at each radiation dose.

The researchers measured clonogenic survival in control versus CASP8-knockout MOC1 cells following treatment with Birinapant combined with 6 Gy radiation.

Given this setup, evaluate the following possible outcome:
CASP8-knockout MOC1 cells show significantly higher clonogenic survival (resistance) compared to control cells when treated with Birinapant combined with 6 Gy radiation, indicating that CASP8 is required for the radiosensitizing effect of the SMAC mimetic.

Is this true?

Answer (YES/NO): NO